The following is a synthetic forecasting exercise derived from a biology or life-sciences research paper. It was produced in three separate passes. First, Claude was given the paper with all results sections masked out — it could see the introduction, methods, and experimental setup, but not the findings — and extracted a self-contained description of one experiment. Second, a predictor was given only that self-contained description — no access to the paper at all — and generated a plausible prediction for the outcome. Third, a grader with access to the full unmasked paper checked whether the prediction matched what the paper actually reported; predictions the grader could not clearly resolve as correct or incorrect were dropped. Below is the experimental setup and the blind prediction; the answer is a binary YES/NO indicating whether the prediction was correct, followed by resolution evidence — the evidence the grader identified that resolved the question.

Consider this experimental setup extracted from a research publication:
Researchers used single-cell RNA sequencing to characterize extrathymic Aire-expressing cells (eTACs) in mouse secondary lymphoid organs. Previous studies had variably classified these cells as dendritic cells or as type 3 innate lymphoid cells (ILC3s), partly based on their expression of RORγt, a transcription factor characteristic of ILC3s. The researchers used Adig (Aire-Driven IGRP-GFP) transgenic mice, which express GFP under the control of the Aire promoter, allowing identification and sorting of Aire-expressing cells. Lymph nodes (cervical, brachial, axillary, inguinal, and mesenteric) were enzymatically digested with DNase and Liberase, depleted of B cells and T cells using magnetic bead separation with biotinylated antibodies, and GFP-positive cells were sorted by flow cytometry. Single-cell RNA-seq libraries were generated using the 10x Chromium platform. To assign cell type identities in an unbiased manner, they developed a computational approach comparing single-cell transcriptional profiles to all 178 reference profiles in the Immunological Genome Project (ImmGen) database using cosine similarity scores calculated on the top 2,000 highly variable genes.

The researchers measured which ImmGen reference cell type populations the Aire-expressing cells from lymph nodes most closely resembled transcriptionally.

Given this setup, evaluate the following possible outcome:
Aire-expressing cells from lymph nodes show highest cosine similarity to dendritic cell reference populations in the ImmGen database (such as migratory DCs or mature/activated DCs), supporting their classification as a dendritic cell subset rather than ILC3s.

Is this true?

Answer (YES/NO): YES